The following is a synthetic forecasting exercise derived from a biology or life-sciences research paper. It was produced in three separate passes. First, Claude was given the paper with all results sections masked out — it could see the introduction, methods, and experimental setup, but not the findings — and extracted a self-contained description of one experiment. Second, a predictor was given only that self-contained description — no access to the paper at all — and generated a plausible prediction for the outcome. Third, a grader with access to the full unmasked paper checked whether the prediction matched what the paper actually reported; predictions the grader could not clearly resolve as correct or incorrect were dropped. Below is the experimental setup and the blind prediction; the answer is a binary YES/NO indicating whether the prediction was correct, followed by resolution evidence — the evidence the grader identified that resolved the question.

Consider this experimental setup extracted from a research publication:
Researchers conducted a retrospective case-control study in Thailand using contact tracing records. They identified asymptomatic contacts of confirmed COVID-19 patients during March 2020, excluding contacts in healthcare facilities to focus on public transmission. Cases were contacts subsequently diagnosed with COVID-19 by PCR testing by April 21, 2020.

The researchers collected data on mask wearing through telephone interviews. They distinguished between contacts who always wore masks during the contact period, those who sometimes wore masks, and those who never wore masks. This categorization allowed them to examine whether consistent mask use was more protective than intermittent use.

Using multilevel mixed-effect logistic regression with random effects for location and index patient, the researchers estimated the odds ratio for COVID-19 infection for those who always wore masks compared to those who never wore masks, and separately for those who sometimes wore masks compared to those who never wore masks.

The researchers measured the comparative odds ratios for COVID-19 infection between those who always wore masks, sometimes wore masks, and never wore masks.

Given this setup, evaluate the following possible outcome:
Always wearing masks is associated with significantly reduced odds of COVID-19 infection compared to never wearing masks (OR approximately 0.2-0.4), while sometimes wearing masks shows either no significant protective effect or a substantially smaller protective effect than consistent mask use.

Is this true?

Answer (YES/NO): YES